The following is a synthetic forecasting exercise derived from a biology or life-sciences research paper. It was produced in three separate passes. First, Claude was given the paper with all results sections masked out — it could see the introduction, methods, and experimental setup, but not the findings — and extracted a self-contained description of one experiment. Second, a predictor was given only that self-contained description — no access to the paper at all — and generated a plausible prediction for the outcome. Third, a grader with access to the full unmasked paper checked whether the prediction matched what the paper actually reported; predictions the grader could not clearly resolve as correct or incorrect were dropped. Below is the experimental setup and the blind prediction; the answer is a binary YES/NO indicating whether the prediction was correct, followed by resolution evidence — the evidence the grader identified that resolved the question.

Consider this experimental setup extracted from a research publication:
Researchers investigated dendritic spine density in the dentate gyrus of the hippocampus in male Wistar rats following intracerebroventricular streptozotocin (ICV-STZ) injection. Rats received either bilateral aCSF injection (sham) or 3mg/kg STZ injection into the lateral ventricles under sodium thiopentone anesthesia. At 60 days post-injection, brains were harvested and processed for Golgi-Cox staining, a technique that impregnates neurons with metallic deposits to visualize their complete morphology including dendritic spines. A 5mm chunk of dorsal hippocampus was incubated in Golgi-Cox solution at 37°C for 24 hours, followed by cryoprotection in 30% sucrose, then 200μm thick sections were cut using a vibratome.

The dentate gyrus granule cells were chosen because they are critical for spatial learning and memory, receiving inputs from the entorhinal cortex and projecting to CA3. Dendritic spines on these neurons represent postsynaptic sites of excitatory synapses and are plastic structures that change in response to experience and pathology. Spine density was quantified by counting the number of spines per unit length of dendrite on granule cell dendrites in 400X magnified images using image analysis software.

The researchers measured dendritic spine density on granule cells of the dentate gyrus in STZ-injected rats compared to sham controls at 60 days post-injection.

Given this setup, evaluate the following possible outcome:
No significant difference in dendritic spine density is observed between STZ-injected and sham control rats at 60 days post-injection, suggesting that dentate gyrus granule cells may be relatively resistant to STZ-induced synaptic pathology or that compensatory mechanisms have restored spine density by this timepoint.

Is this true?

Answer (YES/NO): NO